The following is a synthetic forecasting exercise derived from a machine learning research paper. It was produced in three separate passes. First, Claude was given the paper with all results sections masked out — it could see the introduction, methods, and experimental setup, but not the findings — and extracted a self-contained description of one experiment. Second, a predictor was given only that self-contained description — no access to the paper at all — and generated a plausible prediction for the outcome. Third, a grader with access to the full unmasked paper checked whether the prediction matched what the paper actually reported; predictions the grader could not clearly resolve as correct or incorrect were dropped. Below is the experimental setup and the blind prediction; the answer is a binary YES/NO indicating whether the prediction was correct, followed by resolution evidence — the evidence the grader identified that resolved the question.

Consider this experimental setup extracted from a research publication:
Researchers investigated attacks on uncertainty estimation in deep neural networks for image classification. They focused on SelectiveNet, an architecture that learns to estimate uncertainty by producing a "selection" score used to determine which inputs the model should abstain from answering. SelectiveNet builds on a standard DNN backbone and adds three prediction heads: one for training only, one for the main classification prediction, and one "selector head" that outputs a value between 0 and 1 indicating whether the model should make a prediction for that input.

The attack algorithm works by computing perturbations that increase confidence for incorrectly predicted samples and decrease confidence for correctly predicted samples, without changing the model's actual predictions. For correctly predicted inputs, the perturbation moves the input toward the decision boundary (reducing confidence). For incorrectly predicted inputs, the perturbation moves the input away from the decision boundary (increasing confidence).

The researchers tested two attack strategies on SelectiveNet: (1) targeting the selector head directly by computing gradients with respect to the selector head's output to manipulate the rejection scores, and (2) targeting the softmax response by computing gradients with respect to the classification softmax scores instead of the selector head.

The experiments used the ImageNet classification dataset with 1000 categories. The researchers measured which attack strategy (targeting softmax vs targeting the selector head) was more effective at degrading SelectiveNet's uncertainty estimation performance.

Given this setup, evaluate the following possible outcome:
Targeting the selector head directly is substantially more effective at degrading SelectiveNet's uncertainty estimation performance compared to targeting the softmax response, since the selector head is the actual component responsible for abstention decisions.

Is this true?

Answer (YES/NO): NO